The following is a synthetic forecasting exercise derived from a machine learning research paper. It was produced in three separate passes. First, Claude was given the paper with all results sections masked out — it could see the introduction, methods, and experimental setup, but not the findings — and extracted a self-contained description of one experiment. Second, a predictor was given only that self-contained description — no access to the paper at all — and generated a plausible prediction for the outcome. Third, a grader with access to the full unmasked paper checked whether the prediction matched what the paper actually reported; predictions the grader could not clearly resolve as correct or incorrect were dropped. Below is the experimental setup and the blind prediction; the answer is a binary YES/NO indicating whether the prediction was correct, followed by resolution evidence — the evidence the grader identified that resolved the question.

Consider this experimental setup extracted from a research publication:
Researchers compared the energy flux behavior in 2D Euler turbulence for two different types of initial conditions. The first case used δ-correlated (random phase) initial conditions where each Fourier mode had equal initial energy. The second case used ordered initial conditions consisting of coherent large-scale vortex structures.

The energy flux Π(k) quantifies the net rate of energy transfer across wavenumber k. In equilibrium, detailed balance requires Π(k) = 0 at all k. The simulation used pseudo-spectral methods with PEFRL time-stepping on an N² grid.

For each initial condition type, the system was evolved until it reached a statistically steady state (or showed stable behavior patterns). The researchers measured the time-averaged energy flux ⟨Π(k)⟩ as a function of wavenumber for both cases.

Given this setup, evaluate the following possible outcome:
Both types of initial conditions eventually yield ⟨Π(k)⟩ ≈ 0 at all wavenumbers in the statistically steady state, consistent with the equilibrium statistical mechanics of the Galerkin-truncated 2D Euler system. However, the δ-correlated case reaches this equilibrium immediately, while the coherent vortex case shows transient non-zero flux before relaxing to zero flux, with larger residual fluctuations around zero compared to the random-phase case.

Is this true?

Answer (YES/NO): NO